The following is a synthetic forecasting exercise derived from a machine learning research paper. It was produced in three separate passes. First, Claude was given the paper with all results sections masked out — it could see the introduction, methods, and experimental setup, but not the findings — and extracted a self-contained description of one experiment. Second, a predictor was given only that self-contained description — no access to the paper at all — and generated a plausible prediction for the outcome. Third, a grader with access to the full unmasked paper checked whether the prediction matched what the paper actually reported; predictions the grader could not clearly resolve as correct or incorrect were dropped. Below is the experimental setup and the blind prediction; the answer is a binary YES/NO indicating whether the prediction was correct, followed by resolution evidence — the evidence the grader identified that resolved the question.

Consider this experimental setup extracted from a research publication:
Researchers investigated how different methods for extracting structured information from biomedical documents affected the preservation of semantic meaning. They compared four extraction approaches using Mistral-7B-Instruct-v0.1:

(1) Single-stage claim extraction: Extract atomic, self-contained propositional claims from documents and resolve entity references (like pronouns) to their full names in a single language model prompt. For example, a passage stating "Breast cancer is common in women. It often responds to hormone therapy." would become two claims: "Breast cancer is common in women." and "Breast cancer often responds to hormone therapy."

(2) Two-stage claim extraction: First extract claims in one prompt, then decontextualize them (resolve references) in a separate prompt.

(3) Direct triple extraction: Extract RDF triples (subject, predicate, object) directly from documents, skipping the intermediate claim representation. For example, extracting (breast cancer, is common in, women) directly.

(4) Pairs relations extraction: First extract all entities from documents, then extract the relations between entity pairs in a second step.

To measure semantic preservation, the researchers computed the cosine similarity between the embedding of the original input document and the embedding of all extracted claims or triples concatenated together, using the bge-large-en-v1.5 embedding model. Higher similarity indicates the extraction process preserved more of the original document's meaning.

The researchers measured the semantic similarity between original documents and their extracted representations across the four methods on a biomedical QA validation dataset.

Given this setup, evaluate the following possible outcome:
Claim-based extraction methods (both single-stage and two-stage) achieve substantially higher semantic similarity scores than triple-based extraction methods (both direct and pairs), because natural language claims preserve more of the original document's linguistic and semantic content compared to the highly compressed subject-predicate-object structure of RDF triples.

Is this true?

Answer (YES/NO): YES